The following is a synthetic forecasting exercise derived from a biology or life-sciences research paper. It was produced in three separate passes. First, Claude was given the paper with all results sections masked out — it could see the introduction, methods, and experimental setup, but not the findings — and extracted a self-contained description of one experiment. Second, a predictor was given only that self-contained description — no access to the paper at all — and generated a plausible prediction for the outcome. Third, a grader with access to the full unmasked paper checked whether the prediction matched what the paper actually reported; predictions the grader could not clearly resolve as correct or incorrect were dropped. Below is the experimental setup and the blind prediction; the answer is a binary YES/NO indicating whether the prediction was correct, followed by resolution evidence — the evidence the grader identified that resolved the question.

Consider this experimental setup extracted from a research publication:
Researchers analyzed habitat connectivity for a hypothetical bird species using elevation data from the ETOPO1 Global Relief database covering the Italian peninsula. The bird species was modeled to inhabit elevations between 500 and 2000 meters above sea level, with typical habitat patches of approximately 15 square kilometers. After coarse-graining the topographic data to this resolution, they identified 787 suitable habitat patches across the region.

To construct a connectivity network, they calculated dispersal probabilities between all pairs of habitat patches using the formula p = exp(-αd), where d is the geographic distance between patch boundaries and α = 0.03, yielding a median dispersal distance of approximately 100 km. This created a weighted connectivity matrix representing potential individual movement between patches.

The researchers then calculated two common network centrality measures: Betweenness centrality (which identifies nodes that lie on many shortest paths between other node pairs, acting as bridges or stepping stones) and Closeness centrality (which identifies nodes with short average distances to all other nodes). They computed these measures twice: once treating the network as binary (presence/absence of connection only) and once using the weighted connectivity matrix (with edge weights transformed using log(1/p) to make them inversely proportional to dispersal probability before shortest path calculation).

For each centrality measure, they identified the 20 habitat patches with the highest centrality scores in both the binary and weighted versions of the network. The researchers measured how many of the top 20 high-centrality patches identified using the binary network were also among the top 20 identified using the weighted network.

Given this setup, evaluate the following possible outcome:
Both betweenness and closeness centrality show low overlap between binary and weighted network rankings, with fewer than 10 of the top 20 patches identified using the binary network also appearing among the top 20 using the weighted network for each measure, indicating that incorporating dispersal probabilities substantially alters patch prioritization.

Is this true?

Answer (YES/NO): YES